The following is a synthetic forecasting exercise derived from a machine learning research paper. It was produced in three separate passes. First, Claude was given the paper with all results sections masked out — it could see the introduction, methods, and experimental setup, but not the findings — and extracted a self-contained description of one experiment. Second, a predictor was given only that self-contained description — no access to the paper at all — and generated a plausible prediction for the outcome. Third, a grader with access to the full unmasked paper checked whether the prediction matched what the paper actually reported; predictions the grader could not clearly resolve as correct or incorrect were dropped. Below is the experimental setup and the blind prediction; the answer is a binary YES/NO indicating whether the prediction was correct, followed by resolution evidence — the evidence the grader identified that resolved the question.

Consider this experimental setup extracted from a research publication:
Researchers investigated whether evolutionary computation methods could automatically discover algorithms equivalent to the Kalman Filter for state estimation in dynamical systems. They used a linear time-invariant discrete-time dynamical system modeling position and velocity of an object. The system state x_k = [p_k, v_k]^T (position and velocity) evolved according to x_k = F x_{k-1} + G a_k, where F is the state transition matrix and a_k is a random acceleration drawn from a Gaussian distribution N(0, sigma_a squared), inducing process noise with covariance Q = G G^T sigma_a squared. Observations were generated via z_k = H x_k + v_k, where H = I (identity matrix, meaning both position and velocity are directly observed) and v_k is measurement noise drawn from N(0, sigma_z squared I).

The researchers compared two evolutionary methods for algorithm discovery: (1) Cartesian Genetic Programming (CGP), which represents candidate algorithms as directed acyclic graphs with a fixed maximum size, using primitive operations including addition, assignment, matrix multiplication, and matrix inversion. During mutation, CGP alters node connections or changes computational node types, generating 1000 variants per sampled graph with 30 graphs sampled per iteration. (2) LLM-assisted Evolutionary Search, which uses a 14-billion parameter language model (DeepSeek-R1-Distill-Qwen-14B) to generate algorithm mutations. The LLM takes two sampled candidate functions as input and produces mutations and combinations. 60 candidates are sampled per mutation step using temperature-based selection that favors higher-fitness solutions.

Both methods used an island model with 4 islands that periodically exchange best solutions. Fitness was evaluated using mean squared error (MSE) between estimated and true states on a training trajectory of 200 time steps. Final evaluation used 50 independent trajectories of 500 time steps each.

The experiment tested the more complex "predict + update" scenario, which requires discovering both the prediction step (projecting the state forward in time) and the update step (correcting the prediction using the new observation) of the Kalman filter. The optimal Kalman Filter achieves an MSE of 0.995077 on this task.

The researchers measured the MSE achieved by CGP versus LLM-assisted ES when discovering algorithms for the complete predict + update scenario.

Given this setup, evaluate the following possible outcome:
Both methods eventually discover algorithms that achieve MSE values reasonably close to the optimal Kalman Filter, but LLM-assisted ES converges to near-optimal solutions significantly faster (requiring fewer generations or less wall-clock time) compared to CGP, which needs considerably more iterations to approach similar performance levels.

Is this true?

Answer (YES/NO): NO